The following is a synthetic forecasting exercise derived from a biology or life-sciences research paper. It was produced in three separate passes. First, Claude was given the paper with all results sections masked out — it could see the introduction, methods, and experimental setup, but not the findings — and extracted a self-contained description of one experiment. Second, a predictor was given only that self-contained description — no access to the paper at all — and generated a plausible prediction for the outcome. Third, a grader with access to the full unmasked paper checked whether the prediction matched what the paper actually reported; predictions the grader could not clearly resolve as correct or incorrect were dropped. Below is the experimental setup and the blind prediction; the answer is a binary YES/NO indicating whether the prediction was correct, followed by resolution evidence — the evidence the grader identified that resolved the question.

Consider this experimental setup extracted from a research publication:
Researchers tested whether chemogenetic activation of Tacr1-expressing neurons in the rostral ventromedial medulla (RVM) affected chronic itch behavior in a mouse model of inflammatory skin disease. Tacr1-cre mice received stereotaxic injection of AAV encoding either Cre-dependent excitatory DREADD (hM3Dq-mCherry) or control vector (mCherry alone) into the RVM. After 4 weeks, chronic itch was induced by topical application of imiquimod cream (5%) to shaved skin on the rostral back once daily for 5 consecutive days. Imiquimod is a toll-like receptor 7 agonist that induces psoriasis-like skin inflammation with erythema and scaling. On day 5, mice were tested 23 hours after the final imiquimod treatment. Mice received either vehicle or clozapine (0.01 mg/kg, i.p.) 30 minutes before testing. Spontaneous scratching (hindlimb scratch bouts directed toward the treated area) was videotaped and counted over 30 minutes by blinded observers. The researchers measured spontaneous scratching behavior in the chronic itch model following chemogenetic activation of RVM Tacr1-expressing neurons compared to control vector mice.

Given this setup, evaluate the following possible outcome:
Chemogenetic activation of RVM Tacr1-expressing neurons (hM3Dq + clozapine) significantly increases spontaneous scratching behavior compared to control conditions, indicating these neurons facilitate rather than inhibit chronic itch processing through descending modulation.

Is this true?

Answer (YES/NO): NO